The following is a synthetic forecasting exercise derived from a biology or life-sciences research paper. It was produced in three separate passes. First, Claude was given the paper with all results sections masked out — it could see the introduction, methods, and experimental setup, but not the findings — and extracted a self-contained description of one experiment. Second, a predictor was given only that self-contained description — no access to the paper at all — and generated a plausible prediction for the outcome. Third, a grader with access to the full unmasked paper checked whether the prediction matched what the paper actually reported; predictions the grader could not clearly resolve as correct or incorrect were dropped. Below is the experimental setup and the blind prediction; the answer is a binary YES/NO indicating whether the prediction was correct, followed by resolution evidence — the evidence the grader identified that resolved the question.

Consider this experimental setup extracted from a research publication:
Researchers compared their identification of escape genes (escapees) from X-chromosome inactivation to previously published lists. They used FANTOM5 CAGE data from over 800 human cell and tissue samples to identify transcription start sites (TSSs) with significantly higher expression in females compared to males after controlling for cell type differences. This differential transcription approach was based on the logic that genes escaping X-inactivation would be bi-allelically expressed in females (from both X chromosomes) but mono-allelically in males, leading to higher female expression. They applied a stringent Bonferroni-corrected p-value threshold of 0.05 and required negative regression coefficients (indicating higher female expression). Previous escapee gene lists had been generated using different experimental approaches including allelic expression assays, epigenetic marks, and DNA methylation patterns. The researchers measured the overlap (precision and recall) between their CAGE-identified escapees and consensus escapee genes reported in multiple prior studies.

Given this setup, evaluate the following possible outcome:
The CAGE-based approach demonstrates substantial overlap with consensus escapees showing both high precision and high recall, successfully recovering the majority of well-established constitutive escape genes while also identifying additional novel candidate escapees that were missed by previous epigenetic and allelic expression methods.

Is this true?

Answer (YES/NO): YES